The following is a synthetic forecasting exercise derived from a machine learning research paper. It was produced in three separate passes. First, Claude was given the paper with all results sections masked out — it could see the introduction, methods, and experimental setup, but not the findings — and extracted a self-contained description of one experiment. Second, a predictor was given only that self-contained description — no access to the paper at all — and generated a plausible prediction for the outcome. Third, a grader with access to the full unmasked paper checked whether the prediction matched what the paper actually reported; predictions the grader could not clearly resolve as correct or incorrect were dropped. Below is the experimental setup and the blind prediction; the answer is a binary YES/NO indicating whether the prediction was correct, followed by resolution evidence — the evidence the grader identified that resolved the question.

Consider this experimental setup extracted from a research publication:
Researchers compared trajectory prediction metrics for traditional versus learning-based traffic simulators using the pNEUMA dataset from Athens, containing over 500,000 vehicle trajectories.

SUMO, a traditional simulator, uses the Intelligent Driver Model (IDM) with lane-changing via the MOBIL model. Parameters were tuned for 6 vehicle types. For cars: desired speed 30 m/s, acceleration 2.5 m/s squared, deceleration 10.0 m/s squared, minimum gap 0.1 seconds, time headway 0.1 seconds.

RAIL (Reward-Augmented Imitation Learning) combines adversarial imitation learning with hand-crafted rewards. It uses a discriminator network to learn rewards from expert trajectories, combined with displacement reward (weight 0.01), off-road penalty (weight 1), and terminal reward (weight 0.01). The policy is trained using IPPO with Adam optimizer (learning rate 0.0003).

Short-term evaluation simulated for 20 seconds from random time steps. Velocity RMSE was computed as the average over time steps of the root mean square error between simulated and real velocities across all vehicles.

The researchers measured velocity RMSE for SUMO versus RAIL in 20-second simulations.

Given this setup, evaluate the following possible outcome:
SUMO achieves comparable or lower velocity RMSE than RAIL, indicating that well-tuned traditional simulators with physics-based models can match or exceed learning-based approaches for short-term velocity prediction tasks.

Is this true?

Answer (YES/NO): NO